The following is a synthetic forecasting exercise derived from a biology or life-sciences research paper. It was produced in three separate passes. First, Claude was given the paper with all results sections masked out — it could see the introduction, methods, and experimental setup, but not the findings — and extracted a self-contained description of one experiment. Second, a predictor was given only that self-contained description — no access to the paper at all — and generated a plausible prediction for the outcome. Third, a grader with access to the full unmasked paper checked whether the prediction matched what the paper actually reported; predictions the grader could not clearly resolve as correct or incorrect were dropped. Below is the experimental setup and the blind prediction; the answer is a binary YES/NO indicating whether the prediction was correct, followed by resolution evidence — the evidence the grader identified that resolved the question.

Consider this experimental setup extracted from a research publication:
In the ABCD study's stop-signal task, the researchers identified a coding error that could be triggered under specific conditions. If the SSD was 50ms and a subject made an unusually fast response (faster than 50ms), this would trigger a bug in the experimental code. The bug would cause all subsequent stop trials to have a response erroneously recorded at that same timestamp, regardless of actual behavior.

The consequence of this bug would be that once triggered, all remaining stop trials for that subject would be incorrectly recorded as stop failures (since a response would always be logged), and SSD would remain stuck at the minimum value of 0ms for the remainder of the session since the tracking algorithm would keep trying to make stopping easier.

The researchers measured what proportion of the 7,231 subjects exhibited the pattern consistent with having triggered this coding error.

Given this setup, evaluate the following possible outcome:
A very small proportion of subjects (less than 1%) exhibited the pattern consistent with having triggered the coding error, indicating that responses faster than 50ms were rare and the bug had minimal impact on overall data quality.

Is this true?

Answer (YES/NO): NO